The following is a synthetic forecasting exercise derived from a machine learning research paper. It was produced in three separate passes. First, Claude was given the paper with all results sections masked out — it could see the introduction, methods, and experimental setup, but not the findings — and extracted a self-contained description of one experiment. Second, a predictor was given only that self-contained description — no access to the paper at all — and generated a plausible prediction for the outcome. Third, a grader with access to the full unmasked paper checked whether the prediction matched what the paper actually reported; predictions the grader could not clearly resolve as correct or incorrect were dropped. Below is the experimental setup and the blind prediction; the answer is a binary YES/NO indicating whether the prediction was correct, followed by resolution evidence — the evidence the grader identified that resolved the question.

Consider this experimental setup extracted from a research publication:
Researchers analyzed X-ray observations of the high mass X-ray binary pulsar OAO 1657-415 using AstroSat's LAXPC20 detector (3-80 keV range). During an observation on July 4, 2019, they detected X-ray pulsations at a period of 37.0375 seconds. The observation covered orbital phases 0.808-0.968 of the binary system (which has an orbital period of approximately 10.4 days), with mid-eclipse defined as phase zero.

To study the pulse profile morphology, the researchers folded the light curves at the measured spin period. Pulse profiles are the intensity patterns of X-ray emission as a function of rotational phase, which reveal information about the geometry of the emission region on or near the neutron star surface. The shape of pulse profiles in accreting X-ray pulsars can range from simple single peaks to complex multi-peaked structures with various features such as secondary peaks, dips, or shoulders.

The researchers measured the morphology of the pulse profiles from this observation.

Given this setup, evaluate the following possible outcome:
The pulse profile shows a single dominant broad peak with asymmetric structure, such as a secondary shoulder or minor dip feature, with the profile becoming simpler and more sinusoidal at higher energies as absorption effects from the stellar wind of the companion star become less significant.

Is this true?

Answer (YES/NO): NO